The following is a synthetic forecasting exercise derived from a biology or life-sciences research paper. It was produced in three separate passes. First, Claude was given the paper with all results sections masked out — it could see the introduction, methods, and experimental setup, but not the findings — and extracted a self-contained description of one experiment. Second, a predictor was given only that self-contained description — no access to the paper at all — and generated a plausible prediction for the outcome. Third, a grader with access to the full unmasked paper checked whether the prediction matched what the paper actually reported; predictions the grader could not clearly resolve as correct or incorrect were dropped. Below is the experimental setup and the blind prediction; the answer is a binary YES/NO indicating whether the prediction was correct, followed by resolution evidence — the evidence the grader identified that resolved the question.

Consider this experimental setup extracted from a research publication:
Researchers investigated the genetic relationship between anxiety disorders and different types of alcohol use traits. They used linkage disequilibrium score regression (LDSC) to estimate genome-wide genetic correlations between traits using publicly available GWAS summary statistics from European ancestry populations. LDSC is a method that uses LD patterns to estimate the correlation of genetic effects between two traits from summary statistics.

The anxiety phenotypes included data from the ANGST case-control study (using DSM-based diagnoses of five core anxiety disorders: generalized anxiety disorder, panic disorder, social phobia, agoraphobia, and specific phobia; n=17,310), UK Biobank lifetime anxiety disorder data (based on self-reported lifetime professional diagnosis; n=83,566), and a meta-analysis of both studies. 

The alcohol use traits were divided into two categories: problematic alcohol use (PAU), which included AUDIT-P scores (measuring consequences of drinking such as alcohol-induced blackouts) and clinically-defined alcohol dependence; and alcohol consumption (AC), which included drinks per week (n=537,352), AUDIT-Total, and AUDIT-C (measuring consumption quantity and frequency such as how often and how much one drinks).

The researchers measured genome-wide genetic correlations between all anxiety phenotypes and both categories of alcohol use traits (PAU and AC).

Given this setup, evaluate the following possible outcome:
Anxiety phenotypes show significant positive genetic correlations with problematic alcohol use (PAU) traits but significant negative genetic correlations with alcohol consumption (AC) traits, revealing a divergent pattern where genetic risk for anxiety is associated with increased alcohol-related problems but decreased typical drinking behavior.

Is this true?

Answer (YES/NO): NO